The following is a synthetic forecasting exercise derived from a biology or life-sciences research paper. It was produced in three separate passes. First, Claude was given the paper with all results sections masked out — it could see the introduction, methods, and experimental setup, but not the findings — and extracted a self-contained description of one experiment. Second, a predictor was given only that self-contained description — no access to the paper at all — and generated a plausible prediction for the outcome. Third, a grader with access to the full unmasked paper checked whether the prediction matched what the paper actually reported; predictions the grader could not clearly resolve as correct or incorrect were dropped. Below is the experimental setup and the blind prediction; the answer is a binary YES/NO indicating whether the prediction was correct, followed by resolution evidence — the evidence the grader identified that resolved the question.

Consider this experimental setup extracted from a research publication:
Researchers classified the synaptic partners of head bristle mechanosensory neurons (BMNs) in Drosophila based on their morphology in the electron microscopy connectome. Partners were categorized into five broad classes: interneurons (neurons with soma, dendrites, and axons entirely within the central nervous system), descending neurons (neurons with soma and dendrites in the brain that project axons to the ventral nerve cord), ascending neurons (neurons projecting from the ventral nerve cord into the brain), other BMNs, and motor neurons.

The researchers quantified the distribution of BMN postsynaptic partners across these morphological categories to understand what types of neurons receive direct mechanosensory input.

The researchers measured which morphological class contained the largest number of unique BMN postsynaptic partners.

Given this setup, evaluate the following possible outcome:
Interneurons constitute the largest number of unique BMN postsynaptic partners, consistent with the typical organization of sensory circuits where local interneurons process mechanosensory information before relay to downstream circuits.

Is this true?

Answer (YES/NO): YES